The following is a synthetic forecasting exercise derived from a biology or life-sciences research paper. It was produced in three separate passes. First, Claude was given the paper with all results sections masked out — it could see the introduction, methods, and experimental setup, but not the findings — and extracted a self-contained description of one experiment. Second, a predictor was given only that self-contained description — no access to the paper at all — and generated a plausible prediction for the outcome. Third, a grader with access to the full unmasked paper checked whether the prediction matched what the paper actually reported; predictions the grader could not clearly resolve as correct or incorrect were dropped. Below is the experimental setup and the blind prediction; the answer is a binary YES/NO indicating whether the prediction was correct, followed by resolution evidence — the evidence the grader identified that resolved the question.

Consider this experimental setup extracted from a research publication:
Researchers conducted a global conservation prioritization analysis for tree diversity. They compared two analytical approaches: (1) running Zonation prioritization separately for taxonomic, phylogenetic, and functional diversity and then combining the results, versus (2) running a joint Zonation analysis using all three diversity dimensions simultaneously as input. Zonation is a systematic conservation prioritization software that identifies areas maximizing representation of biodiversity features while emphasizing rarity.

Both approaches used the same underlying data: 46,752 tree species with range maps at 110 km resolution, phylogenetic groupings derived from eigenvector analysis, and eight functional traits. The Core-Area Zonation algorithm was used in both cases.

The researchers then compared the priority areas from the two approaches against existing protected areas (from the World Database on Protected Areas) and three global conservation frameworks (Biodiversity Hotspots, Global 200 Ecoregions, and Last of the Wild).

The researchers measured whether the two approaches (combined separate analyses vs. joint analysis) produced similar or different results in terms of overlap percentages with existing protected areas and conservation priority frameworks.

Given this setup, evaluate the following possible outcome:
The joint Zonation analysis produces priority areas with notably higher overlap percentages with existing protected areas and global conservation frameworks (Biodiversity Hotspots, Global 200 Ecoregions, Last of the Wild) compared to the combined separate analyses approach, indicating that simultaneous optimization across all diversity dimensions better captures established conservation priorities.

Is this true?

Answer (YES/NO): NO